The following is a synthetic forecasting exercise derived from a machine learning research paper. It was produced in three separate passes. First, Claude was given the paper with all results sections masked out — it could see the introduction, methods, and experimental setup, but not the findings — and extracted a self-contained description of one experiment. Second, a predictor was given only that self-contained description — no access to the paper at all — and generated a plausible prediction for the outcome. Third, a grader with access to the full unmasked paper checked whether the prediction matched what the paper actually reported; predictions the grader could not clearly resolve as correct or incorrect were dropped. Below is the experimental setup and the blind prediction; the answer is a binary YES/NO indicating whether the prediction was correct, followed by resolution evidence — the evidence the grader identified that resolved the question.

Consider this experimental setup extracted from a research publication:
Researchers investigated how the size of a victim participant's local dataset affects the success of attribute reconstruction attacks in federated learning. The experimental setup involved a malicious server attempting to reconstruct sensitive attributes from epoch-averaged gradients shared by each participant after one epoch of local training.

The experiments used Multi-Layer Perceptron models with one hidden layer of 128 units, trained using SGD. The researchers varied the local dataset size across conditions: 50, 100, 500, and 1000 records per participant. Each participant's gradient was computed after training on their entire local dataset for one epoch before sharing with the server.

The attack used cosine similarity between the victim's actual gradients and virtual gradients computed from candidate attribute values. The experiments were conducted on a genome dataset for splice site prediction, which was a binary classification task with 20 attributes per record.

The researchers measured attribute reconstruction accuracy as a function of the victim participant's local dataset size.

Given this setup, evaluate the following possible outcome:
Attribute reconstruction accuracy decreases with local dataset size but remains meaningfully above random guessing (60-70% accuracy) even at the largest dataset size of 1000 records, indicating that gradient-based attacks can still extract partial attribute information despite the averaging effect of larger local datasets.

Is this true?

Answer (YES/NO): NO